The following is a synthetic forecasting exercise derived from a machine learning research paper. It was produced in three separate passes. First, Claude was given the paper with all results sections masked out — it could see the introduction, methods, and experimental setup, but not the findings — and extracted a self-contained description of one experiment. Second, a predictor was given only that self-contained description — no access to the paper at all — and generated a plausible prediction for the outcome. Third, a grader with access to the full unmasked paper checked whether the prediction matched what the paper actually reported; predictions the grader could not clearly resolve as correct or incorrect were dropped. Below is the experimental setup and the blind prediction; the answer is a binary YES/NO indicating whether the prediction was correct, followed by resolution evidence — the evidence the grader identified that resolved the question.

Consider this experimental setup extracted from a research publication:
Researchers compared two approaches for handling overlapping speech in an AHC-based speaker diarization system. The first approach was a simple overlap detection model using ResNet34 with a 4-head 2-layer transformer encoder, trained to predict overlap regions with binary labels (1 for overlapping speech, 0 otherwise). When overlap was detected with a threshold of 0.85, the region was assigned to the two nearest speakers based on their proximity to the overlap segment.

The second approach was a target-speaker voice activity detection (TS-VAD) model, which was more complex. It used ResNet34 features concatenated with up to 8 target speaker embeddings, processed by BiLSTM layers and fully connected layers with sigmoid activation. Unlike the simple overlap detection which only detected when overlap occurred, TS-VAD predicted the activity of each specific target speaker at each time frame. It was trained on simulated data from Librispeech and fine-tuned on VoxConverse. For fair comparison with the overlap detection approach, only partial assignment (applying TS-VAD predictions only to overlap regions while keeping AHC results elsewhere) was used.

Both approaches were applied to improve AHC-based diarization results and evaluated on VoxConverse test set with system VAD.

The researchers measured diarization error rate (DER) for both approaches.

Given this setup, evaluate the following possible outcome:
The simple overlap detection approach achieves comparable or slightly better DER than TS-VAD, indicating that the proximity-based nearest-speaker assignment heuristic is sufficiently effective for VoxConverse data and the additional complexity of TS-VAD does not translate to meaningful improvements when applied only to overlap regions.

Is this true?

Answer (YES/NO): NO